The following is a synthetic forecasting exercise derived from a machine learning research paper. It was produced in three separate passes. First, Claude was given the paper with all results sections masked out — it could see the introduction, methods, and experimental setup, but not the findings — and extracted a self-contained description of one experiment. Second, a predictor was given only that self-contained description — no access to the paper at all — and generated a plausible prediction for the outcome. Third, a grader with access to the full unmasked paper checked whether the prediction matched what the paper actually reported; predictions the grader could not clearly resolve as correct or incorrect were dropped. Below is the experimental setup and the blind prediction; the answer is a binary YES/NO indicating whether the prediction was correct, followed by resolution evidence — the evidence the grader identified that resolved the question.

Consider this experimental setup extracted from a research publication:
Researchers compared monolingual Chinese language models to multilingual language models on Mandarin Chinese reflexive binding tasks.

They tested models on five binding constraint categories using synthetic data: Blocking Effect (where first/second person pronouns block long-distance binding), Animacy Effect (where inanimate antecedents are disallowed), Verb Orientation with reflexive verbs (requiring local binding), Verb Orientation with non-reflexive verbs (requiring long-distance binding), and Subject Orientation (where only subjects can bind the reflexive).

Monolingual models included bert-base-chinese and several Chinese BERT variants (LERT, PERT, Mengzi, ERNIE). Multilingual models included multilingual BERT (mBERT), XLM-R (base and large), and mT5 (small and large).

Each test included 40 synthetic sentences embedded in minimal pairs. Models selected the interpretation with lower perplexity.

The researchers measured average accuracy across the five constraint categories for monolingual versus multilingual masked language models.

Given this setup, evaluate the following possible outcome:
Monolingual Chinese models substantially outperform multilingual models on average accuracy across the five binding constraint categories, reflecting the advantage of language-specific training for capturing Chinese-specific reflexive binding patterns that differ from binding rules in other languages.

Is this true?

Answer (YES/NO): YES